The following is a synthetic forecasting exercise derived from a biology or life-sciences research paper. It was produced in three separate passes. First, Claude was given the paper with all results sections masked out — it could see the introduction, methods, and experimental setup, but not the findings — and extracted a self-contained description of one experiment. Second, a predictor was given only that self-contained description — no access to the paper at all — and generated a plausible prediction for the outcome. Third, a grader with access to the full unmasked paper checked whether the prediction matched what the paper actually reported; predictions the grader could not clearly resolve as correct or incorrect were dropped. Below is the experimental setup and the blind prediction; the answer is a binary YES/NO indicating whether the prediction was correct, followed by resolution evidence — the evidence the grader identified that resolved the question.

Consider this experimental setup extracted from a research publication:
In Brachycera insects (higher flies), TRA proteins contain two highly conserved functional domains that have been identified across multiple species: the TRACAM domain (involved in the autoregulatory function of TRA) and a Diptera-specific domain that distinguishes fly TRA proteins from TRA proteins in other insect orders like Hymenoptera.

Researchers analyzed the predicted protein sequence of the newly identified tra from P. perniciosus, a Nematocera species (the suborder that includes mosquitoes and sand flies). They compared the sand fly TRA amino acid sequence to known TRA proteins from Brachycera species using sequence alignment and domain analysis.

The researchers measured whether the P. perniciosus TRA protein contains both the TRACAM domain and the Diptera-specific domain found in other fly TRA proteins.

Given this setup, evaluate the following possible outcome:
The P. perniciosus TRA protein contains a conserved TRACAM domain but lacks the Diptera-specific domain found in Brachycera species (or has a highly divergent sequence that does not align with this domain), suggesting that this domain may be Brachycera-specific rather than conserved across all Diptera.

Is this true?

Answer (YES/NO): NO